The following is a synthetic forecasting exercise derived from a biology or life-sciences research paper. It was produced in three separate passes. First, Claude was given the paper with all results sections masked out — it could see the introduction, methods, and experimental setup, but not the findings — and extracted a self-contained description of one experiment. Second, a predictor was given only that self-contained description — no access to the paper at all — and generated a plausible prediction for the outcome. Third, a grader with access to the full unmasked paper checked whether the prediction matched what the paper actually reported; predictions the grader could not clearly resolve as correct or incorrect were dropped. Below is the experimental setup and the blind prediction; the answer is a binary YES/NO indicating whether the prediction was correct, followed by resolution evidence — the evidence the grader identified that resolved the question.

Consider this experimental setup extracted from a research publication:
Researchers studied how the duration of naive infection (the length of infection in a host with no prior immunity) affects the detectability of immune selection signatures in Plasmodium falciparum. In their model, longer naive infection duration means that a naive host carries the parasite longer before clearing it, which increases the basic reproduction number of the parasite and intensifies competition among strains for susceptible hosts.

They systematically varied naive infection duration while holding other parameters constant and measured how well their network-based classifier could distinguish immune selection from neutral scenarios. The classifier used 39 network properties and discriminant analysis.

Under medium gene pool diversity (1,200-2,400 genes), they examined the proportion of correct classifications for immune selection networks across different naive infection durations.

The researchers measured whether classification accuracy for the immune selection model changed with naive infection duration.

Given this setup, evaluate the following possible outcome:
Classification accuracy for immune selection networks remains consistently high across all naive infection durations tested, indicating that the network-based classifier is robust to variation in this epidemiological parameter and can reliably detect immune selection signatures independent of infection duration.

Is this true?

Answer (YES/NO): NO